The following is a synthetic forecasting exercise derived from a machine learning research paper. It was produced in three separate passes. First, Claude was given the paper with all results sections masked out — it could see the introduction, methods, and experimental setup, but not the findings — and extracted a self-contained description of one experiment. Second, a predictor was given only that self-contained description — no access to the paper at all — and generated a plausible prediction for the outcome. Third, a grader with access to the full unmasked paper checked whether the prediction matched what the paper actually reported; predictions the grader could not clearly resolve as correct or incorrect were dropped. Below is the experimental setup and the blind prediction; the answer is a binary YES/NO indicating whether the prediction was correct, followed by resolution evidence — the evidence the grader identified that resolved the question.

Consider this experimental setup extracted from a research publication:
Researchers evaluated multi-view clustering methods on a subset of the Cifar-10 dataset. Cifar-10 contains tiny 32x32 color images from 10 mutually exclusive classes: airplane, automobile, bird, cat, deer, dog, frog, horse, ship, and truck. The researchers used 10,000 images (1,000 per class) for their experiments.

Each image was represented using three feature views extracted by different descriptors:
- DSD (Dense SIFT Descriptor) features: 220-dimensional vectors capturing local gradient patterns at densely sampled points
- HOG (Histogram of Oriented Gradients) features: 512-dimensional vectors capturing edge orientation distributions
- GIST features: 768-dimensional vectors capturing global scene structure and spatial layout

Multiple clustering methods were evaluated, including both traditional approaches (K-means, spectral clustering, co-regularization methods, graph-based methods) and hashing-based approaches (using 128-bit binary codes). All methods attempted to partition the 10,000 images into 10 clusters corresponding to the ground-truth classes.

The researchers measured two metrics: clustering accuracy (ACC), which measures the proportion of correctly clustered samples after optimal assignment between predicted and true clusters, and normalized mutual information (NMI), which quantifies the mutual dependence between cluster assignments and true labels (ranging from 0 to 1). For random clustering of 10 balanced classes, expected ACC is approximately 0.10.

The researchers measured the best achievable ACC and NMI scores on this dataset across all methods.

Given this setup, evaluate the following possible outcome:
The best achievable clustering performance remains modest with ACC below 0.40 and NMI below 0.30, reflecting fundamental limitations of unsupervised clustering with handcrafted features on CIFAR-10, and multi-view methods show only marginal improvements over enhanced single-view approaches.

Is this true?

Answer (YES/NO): YES